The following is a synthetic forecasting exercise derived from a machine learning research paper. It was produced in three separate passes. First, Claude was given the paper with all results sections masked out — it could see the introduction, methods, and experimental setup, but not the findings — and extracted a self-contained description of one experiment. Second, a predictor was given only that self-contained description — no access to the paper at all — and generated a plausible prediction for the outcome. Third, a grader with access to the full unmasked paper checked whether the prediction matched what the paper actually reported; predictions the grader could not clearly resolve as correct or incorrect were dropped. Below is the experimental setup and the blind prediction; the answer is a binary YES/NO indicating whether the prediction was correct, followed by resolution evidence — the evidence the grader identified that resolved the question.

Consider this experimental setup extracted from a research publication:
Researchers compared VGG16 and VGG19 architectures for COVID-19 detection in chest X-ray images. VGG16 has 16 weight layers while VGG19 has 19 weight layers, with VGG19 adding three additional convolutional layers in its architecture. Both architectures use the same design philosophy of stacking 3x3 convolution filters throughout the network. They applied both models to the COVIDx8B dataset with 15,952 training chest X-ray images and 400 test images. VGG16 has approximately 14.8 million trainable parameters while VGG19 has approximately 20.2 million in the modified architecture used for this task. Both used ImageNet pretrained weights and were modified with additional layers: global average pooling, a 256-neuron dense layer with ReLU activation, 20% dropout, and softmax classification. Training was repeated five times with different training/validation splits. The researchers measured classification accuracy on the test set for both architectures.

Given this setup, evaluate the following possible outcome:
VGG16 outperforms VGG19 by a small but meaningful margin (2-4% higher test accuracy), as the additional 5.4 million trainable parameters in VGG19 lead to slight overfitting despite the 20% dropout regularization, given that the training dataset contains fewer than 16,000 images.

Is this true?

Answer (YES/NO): NO